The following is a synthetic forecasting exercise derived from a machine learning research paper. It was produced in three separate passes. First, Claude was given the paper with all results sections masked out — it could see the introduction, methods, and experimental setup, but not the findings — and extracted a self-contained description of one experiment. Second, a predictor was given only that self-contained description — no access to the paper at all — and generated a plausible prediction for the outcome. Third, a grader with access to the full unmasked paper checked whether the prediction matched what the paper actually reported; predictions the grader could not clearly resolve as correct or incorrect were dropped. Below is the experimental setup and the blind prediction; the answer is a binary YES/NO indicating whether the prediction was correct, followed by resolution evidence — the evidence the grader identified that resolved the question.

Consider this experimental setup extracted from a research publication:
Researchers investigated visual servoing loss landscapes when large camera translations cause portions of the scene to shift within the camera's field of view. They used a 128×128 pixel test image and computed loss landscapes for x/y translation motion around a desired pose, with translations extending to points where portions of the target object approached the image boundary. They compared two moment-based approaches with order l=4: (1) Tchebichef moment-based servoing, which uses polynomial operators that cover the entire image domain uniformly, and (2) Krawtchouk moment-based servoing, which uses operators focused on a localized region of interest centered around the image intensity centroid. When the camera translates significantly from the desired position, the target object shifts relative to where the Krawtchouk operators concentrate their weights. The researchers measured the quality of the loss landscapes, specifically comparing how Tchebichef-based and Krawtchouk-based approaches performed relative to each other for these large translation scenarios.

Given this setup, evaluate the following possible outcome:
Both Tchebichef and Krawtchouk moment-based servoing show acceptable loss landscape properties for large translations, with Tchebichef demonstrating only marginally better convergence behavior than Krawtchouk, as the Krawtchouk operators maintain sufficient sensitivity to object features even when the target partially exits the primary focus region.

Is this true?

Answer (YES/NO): NO